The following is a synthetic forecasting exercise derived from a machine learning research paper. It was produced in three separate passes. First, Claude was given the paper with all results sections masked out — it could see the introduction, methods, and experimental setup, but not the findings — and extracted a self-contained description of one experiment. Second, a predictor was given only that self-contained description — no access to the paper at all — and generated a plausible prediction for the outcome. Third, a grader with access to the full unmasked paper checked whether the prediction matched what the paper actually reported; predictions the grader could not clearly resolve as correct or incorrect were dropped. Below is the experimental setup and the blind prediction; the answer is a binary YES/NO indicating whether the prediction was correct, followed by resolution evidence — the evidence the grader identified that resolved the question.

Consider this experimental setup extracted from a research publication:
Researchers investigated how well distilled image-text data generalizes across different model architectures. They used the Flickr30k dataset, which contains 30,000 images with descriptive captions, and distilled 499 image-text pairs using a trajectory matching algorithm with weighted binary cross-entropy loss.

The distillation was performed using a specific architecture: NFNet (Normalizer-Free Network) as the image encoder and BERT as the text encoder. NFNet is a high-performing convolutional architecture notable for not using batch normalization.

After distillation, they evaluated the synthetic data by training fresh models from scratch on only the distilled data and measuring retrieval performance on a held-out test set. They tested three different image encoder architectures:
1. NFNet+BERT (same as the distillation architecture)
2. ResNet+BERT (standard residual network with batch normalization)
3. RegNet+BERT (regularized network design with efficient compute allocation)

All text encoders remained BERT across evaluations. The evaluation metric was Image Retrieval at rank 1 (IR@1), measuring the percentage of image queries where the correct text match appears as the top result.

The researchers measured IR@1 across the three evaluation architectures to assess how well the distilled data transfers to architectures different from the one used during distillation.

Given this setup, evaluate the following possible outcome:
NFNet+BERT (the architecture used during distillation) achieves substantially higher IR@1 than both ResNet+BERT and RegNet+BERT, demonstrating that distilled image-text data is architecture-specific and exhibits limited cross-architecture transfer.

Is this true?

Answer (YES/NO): NO